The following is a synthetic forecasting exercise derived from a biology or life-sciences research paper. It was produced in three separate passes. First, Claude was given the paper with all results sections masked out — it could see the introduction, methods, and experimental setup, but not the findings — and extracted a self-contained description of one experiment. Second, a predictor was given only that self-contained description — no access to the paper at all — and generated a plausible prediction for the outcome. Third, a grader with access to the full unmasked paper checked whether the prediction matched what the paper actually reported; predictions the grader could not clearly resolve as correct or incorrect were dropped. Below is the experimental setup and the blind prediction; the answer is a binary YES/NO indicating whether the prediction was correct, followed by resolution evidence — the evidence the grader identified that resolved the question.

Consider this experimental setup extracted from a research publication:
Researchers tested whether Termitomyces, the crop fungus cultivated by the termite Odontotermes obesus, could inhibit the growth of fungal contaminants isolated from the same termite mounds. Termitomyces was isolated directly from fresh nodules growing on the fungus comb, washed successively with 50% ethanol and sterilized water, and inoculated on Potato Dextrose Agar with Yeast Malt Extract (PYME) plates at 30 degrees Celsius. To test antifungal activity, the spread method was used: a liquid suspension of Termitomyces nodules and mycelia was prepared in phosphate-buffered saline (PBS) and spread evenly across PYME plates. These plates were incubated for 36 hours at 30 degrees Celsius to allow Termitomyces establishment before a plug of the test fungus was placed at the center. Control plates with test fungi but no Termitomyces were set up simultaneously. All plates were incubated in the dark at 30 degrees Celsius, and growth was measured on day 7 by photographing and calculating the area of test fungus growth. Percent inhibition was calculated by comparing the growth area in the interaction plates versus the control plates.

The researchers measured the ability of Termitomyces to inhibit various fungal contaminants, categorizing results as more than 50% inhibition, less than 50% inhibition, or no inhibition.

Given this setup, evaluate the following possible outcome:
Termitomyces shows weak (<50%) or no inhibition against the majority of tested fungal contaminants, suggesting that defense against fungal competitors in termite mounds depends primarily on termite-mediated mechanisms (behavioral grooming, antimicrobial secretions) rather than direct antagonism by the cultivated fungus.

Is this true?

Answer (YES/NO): NO